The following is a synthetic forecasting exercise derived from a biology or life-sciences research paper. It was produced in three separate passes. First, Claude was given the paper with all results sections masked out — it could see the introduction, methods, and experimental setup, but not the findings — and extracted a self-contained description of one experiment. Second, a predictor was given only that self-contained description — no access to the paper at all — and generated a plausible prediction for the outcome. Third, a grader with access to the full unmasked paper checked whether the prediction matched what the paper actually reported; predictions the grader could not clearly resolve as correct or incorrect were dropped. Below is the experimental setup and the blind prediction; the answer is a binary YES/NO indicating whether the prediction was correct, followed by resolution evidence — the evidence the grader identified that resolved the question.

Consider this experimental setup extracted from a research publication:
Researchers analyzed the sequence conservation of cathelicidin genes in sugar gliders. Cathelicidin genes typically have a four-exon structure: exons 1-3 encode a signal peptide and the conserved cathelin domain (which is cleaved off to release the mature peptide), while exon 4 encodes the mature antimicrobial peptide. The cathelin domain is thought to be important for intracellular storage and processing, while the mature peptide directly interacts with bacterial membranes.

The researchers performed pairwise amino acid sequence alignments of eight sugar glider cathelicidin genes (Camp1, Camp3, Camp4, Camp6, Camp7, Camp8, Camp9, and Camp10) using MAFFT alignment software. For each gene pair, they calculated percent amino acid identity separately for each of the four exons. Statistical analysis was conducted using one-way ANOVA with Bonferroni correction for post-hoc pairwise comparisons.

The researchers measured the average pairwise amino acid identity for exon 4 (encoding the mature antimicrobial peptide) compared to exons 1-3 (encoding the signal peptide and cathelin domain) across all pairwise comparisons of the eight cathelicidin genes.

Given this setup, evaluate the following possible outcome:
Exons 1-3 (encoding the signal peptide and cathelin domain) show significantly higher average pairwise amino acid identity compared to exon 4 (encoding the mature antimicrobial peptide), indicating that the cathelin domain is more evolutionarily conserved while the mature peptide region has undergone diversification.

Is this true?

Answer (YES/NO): YES